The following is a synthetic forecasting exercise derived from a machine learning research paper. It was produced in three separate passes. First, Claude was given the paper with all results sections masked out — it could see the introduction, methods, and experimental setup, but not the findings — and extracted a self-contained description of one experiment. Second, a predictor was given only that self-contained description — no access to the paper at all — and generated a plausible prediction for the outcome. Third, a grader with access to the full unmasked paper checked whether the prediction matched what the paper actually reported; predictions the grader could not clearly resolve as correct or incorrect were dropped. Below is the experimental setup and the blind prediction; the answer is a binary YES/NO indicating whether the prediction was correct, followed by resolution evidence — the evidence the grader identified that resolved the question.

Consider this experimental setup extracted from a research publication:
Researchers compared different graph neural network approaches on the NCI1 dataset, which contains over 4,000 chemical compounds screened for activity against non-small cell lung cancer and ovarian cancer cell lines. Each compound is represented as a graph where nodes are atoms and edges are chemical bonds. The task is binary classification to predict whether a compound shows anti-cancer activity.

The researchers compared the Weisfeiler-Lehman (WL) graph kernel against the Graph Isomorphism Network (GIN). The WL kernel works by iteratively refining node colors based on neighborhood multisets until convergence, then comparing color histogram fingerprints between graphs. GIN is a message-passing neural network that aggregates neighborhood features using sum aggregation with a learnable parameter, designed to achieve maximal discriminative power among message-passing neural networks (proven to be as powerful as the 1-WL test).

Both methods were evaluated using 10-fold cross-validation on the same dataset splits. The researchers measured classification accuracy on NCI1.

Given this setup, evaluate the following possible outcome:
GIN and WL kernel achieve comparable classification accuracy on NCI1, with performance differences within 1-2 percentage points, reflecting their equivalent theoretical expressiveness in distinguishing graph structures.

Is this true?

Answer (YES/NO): NO